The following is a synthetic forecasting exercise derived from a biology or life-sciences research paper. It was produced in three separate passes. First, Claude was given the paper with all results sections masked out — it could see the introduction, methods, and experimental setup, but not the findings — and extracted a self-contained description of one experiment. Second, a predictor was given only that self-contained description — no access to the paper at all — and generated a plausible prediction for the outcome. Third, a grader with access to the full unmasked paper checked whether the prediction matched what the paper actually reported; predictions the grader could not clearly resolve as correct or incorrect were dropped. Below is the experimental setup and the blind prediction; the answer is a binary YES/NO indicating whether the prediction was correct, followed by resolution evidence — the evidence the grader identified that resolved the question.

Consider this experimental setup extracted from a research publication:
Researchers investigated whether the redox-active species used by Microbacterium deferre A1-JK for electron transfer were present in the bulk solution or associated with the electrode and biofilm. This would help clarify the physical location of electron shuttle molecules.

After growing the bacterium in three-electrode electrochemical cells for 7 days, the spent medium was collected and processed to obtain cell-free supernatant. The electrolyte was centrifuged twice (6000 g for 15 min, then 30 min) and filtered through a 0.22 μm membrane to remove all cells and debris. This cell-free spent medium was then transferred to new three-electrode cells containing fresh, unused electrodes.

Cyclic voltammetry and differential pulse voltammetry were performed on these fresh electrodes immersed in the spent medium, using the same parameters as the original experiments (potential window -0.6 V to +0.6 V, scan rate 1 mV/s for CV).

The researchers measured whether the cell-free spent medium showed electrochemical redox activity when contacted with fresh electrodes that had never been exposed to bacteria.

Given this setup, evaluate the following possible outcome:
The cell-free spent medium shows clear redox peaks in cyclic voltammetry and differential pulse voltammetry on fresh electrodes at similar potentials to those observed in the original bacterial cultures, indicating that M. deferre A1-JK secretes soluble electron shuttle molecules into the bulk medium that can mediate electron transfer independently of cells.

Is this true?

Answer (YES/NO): YES